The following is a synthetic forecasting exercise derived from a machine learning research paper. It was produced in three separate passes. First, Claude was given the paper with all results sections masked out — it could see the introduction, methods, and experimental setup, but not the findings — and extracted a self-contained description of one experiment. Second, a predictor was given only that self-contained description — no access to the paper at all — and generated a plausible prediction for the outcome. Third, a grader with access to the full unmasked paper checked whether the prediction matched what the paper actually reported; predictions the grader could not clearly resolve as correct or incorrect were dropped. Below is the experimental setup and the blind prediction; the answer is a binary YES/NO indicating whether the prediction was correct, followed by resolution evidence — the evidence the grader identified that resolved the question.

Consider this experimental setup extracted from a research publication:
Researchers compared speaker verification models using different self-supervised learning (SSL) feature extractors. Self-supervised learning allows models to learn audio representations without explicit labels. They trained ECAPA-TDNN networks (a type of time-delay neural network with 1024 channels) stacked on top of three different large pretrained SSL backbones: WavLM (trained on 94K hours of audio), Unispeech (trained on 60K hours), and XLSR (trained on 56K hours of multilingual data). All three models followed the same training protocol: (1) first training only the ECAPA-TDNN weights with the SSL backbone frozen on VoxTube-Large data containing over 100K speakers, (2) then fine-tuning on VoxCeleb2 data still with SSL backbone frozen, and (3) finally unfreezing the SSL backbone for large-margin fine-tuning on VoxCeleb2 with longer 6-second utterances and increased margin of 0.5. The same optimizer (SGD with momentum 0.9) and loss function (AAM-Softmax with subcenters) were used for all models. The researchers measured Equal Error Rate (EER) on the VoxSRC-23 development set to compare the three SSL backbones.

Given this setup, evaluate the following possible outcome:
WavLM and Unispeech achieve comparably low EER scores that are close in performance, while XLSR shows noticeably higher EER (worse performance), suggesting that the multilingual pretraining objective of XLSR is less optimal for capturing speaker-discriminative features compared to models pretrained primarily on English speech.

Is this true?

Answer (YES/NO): NO